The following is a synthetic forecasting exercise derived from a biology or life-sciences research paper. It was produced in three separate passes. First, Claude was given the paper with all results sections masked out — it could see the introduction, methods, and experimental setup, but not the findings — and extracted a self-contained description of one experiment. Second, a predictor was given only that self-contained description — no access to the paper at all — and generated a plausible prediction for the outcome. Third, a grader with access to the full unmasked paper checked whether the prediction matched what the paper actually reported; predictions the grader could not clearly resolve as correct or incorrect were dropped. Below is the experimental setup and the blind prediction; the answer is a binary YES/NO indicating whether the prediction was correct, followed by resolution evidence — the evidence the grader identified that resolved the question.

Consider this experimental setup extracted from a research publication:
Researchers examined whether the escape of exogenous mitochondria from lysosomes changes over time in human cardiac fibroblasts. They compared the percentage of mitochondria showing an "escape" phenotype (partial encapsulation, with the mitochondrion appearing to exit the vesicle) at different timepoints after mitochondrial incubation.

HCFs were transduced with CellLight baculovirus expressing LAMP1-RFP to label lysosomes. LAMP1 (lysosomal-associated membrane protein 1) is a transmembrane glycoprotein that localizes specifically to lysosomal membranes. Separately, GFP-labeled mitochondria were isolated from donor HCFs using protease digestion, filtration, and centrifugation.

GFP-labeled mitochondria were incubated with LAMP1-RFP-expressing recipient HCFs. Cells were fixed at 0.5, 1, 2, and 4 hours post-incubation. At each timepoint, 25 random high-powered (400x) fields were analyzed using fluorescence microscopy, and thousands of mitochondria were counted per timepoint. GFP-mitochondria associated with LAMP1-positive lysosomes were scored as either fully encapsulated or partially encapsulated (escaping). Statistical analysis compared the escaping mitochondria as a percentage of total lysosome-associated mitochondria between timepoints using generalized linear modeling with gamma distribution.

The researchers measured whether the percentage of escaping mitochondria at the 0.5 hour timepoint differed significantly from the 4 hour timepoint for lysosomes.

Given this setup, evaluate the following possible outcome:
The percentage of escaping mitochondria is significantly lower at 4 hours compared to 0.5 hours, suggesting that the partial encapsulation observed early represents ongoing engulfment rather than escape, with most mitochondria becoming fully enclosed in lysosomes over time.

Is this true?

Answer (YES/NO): NO